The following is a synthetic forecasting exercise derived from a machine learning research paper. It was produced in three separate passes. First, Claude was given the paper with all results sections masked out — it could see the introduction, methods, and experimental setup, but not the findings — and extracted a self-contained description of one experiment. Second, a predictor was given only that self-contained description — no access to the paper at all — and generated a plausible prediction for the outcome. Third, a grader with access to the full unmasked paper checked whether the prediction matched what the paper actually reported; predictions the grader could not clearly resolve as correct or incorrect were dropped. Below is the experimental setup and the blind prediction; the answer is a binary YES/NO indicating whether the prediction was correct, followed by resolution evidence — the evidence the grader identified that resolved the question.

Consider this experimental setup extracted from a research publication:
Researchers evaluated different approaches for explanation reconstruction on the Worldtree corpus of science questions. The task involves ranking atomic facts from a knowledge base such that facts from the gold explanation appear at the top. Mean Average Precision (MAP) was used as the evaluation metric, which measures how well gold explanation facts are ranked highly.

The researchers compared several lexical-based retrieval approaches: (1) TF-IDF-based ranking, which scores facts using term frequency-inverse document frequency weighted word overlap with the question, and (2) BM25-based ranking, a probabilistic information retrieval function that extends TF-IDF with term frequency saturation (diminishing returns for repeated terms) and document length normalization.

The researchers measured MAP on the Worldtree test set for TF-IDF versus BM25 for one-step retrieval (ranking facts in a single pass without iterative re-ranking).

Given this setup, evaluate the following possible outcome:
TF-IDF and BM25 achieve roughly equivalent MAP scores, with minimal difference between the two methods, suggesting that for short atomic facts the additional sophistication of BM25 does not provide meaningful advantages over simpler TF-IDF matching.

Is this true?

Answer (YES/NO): NO